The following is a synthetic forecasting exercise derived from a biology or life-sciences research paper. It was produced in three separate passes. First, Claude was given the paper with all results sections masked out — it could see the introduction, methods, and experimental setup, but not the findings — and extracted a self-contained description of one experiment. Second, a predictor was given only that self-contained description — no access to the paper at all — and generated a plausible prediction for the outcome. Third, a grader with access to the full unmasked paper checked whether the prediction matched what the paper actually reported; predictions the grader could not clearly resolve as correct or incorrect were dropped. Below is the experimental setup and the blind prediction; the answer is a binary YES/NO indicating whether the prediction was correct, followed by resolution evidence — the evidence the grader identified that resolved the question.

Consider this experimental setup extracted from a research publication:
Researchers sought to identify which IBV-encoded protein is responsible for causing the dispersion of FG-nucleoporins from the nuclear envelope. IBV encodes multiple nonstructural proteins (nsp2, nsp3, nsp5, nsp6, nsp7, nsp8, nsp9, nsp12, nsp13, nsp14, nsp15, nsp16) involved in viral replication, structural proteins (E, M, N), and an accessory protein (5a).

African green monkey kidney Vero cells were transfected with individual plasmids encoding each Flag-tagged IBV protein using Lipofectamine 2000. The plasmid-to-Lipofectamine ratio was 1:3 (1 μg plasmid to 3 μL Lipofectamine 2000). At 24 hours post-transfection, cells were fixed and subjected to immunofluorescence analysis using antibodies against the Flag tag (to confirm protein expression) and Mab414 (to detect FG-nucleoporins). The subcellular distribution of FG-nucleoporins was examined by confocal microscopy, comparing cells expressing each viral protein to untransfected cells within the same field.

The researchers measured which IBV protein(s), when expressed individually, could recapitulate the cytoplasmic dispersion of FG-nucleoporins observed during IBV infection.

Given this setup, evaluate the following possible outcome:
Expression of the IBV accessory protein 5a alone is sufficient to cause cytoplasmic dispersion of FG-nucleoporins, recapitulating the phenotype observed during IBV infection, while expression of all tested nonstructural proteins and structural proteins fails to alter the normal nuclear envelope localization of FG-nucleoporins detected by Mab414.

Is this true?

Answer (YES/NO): NO